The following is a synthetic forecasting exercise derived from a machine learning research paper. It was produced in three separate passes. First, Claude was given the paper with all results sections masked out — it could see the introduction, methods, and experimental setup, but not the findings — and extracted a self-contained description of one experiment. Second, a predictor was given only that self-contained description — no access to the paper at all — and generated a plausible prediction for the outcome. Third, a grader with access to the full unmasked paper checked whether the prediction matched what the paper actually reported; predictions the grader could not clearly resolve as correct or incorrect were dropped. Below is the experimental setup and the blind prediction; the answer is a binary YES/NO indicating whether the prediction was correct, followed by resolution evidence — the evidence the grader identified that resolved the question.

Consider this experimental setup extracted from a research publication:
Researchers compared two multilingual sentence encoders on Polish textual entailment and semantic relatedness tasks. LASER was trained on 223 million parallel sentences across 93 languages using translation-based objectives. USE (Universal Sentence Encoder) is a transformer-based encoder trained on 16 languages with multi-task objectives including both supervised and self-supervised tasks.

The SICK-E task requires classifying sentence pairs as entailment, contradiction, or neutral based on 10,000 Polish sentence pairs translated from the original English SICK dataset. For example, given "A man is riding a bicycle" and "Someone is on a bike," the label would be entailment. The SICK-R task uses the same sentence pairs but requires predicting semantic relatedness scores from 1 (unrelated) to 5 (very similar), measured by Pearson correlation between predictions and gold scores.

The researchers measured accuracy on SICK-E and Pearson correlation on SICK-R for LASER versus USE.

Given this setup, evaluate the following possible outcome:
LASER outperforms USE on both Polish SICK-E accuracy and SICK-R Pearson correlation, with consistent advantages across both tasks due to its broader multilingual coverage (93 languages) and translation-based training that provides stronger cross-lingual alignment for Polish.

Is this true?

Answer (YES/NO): NO